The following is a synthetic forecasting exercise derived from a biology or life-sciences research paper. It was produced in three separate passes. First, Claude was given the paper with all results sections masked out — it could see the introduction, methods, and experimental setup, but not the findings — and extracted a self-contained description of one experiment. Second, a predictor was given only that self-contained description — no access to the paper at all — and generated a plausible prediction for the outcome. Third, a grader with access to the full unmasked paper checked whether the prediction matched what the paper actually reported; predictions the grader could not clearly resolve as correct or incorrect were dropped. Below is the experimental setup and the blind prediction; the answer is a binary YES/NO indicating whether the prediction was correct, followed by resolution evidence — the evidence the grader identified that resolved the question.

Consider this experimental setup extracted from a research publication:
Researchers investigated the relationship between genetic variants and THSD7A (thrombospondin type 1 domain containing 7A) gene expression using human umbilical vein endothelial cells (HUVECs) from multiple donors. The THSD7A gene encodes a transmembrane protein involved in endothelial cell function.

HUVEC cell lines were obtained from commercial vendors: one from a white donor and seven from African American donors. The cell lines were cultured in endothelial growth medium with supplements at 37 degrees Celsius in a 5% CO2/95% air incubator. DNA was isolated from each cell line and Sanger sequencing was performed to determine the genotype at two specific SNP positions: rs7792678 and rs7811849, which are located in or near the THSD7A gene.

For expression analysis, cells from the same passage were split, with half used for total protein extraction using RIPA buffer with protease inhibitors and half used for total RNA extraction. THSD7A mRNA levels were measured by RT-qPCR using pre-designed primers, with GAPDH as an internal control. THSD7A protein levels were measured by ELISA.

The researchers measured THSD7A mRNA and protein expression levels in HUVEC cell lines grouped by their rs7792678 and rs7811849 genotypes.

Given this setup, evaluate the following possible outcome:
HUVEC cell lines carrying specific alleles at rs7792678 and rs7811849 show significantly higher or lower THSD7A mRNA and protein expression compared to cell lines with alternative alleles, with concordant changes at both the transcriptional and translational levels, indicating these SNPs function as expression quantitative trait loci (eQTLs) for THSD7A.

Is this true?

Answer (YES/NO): YES